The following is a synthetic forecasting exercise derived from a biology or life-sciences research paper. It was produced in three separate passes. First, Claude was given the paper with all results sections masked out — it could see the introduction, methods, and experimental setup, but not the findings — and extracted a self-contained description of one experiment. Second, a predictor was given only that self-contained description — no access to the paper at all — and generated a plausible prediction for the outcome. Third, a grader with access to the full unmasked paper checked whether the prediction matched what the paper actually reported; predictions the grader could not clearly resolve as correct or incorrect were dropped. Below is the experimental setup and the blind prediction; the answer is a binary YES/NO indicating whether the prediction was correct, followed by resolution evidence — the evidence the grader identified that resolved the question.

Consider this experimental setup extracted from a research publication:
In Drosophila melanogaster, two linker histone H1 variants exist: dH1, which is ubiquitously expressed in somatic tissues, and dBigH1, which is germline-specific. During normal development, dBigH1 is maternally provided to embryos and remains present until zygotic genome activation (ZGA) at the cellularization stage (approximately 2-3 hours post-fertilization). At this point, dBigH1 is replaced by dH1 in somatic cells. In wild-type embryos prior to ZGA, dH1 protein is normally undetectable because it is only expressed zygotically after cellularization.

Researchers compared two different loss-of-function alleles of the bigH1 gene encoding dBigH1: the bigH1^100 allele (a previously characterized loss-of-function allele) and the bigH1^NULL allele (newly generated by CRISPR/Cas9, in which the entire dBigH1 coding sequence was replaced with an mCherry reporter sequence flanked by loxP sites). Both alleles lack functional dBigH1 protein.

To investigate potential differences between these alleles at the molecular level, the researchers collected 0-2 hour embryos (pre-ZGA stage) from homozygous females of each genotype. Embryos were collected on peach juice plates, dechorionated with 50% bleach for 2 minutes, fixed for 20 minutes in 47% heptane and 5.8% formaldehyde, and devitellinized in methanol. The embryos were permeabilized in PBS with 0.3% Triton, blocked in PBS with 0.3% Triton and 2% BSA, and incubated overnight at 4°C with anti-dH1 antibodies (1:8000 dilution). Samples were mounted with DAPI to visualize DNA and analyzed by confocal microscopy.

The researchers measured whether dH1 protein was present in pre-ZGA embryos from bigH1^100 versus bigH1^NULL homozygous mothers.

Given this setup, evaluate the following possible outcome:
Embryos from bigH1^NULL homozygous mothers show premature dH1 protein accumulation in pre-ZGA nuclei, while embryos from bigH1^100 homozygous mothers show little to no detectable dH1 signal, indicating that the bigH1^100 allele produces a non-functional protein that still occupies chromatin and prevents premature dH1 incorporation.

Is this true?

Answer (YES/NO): NO